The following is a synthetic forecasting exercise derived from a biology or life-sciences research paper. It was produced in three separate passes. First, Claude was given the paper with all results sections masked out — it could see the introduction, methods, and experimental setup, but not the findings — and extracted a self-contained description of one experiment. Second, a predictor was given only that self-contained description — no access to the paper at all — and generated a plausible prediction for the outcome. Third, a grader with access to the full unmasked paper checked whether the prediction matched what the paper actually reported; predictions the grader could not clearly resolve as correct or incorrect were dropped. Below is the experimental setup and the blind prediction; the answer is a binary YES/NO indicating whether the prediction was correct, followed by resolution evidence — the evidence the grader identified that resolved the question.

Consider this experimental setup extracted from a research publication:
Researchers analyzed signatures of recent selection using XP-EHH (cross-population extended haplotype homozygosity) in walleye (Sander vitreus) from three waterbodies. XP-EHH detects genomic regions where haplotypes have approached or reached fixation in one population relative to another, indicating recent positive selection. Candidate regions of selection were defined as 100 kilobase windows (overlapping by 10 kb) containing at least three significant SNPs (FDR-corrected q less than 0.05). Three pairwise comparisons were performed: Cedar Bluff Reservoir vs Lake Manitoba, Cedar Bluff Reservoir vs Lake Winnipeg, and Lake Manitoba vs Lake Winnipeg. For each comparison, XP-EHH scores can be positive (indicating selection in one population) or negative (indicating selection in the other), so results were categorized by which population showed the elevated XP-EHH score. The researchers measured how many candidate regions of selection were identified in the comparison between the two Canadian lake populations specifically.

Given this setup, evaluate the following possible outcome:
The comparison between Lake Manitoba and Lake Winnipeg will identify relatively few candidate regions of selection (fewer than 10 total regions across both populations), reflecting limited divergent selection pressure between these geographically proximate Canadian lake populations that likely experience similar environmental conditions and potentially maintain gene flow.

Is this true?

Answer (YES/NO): NO